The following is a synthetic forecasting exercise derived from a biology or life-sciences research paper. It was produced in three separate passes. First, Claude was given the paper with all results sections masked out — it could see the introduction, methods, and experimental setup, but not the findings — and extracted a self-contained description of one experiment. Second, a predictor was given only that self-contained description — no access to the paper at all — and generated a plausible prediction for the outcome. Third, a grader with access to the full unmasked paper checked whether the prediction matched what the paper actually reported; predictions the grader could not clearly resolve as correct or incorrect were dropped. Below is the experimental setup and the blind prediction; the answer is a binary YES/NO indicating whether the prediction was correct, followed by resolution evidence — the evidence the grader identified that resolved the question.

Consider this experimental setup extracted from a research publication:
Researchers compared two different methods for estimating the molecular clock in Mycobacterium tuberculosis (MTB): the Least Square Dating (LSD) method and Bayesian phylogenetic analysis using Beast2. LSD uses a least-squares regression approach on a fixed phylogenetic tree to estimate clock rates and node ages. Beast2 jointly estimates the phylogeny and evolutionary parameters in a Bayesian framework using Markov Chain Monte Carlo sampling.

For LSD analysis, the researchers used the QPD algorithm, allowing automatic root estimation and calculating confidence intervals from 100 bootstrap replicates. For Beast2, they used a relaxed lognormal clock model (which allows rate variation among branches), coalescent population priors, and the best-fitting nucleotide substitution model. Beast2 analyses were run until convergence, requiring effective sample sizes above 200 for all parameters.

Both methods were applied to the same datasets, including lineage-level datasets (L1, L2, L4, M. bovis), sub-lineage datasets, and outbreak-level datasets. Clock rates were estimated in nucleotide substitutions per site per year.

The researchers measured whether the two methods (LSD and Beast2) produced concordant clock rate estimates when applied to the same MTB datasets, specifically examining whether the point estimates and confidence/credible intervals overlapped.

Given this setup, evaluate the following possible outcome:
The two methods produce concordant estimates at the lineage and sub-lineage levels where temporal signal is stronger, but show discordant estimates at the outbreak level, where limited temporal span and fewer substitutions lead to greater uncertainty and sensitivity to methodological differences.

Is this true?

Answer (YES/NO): NO